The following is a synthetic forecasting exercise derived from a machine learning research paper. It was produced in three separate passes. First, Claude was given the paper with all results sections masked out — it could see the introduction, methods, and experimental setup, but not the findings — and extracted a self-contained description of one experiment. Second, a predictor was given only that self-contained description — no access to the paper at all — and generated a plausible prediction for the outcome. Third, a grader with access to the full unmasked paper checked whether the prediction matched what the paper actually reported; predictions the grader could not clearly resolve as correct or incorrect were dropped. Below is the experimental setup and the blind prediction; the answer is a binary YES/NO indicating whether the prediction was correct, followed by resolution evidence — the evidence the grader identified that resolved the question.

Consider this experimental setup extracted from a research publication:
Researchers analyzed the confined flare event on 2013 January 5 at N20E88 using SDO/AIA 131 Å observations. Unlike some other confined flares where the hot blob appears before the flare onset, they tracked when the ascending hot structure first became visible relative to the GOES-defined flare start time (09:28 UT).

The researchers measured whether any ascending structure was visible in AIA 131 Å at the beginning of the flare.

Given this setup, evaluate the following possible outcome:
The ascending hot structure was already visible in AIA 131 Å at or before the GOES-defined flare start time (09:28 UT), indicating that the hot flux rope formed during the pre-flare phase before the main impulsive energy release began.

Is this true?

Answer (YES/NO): NO